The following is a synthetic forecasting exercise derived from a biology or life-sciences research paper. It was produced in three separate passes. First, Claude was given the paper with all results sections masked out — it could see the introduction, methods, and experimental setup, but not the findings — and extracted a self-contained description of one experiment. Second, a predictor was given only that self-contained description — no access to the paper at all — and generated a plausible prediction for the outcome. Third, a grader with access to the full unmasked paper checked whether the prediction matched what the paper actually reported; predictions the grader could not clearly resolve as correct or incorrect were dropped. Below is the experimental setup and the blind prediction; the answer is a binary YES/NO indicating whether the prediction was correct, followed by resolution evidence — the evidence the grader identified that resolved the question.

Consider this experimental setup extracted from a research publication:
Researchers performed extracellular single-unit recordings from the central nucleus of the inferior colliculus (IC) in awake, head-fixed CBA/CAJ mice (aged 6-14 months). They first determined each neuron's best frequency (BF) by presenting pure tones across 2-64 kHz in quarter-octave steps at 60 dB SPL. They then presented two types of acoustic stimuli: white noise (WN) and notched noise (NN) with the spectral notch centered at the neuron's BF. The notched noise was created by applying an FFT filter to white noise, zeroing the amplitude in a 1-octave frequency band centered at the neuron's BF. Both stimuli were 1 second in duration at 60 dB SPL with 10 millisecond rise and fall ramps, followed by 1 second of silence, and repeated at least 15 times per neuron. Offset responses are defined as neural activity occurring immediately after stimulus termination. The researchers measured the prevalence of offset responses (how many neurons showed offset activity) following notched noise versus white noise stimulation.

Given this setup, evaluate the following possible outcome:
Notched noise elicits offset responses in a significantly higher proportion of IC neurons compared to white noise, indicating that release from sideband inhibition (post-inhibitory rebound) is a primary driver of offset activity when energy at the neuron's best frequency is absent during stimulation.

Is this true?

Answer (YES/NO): YES